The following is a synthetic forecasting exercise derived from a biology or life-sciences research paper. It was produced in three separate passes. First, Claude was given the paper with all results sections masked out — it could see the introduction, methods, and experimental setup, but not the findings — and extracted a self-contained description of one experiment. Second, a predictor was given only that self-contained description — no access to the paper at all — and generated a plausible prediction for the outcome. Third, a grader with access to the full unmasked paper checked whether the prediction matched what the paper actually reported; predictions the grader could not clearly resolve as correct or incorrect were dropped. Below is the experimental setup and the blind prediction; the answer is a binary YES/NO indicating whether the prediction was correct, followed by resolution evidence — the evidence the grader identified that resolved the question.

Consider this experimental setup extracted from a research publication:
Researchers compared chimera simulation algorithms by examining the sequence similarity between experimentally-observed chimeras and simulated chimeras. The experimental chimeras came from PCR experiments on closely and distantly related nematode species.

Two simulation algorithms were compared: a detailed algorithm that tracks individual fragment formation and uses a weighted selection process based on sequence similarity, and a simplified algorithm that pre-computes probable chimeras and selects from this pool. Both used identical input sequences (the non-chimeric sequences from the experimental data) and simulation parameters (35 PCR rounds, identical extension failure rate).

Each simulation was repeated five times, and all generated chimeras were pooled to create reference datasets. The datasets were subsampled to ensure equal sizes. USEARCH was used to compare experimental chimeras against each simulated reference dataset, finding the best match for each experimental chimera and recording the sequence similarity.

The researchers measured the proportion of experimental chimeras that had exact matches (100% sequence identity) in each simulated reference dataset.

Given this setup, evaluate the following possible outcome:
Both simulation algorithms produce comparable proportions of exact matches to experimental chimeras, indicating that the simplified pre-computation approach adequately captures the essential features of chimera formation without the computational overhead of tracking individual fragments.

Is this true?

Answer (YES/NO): YES